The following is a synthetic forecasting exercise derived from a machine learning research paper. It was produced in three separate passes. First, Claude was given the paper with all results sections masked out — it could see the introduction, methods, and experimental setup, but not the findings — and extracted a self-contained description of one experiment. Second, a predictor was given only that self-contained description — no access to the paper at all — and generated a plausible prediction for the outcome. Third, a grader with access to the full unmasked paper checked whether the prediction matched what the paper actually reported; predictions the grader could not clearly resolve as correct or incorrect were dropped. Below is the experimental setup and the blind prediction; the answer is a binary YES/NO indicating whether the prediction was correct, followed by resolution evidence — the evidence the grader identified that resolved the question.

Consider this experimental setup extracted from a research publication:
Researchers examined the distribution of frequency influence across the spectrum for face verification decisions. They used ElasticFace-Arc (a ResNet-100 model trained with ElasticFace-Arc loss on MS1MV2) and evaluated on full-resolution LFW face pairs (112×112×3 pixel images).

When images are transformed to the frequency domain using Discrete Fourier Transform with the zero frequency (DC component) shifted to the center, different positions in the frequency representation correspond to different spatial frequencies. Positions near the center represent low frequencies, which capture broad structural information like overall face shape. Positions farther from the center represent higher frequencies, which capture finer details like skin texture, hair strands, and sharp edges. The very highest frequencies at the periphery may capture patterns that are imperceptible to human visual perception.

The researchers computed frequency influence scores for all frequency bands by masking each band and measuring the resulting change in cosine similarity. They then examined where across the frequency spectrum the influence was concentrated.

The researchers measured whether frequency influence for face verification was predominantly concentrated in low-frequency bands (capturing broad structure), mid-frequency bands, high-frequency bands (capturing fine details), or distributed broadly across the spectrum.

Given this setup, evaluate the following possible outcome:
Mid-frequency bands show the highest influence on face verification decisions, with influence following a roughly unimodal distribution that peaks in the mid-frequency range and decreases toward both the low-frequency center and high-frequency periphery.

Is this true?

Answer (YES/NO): NO